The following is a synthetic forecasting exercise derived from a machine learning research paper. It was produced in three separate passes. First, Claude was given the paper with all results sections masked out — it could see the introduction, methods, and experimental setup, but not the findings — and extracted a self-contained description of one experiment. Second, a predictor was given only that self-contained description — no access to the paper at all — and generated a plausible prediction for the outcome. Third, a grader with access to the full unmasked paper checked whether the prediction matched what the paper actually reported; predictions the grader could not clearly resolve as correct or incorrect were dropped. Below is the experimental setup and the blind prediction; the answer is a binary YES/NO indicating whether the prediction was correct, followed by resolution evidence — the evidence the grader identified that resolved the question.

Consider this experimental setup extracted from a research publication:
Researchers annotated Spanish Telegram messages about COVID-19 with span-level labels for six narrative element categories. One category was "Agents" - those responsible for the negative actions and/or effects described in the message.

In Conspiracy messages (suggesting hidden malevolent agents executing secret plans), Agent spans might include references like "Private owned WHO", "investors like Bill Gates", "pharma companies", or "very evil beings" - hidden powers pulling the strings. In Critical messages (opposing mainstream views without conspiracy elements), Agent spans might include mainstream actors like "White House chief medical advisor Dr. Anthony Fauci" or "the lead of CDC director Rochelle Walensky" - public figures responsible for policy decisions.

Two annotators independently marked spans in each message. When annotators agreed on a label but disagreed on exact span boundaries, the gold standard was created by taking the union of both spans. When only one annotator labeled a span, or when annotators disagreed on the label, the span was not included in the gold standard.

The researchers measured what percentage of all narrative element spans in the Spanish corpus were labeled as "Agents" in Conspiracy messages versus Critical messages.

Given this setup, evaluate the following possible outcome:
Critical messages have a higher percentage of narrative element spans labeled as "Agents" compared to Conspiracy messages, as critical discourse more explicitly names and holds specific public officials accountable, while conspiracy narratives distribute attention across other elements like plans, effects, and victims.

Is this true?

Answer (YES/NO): YES